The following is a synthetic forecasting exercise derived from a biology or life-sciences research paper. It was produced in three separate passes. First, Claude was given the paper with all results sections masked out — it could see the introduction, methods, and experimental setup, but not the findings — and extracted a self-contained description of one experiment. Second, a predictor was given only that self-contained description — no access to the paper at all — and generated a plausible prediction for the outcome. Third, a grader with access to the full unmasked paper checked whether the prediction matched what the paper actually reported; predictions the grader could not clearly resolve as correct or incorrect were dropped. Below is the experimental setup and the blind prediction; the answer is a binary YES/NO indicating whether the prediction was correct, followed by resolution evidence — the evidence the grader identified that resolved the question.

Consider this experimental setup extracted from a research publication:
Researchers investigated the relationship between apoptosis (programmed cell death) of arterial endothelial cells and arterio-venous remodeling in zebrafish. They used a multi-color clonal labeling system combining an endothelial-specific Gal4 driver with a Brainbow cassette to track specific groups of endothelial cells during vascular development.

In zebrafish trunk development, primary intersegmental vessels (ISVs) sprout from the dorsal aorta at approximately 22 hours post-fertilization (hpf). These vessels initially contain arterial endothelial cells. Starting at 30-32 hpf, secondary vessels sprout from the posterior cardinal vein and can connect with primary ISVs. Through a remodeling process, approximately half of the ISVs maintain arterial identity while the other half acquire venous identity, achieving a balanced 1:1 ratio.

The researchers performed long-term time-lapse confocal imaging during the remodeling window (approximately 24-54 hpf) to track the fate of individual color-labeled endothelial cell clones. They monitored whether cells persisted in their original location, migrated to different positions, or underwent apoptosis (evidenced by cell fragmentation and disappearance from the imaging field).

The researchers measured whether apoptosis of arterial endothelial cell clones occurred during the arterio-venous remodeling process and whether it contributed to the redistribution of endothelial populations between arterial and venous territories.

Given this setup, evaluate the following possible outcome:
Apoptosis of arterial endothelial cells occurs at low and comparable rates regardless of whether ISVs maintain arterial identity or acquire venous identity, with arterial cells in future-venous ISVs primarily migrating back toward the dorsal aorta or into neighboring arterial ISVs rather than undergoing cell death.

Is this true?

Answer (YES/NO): NO